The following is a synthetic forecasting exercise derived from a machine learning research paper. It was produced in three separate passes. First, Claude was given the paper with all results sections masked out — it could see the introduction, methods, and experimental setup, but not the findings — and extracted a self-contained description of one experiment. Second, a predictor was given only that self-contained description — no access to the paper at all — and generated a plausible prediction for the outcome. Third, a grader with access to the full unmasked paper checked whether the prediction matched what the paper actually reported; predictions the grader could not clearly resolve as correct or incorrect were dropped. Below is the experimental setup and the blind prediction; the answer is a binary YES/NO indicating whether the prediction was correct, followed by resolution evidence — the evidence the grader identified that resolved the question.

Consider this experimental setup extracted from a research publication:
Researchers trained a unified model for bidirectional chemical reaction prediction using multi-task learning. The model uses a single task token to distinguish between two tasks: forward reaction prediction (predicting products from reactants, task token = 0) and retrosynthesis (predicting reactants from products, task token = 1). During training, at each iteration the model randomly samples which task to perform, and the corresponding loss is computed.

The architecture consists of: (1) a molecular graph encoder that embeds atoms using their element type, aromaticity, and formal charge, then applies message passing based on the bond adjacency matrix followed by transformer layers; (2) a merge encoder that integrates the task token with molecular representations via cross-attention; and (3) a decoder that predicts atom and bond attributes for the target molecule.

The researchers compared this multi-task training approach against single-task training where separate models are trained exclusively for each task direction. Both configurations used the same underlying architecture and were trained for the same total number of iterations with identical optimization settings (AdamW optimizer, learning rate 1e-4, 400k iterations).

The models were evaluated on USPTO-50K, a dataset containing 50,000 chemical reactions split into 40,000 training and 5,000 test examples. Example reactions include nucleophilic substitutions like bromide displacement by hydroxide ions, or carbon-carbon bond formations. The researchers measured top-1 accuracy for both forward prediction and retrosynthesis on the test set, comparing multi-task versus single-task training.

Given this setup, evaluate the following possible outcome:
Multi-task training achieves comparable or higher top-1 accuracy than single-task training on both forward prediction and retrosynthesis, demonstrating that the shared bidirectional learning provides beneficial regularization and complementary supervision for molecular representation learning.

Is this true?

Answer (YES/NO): NO